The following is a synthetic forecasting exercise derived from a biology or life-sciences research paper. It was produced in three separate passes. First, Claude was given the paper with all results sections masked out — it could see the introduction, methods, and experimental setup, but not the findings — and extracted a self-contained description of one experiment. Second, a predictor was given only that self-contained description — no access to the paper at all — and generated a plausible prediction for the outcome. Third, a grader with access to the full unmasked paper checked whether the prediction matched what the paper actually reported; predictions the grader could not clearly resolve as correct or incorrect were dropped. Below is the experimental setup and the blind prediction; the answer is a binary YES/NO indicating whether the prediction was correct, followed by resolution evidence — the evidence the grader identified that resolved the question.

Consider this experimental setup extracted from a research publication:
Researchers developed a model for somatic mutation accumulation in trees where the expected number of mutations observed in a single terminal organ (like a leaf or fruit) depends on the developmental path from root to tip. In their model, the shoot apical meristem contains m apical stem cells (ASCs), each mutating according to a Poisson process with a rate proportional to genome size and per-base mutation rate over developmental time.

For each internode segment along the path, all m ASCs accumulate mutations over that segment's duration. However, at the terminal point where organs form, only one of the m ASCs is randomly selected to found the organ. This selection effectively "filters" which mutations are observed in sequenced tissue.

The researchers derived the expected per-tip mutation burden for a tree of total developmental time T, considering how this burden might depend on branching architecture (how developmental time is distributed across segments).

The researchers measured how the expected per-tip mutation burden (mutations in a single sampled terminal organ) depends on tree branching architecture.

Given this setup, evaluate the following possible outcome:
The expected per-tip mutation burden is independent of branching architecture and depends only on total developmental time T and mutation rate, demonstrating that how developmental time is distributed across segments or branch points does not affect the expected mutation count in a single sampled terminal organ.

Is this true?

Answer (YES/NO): YES